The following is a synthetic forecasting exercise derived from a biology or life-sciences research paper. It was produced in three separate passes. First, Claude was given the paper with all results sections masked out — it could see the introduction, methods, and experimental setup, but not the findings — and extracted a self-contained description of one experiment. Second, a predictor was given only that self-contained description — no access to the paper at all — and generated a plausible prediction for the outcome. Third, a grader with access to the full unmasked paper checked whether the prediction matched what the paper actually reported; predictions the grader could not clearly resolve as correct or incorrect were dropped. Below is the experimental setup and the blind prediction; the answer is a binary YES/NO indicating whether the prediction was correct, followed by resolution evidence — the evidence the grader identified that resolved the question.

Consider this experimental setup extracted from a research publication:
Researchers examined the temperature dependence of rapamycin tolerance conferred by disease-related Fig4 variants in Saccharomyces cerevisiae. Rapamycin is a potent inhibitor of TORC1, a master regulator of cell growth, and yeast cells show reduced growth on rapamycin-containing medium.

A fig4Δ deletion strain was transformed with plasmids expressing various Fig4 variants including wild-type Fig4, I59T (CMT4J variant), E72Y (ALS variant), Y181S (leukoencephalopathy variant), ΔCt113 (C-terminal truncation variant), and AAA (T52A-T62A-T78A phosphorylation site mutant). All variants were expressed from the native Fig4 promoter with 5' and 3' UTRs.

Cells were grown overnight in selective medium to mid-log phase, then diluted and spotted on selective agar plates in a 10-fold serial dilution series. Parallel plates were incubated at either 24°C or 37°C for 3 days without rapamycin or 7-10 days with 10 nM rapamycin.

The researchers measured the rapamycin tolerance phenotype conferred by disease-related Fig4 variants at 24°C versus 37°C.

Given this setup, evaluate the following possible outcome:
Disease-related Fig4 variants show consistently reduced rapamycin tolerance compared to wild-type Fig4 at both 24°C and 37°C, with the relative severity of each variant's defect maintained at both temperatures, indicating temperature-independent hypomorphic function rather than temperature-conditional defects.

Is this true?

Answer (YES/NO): NO